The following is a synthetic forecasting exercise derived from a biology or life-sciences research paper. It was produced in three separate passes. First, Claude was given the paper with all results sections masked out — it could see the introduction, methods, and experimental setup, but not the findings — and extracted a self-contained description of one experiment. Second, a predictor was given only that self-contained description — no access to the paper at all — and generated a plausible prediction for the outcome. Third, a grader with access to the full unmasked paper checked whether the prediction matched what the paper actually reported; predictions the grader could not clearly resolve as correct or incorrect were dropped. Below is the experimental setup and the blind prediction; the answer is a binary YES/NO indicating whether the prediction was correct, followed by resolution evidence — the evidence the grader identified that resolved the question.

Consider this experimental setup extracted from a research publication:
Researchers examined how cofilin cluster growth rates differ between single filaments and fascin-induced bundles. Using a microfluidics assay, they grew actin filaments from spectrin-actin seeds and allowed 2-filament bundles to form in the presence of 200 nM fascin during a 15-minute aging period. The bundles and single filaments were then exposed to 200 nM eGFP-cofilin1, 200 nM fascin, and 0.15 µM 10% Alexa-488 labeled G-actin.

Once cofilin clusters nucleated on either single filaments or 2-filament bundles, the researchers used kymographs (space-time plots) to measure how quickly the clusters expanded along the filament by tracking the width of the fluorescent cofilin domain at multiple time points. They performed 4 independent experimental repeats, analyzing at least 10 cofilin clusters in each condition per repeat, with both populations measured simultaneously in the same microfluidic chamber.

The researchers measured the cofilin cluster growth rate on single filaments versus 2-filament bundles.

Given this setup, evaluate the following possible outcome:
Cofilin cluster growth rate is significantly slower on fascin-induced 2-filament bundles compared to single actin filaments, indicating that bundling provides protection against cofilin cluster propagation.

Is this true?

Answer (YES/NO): YES